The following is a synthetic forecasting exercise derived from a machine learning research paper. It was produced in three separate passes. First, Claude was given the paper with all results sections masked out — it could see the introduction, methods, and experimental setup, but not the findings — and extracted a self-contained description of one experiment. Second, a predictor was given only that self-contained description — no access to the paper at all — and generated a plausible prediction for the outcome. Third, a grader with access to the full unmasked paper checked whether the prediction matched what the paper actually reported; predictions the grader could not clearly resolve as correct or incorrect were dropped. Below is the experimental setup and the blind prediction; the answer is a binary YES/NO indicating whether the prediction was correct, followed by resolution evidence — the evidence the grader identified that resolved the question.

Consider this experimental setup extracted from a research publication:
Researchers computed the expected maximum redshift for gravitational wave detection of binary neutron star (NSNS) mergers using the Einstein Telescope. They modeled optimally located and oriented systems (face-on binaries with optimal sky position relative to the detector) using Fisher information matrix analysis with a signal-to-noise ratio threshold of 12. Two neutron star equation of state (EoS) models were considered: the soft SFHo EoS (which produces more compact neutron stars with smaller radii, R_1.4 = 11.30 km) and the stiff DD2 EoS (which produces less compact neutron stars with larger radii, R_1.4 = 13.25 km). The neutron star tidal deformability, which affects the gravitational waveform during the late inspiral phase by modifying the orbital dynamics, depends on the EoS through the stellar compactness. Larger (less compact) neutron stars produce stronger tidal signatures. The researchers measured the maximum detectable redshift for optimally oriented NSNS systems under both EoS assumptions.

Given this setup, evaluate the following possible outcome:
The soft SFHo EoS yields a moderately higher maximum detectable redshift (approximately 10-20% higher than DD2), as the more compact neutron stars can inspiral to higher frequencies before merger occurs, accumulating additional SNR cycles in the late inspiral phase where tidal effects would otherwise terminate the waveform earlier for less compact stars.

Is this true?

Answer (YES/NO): NO